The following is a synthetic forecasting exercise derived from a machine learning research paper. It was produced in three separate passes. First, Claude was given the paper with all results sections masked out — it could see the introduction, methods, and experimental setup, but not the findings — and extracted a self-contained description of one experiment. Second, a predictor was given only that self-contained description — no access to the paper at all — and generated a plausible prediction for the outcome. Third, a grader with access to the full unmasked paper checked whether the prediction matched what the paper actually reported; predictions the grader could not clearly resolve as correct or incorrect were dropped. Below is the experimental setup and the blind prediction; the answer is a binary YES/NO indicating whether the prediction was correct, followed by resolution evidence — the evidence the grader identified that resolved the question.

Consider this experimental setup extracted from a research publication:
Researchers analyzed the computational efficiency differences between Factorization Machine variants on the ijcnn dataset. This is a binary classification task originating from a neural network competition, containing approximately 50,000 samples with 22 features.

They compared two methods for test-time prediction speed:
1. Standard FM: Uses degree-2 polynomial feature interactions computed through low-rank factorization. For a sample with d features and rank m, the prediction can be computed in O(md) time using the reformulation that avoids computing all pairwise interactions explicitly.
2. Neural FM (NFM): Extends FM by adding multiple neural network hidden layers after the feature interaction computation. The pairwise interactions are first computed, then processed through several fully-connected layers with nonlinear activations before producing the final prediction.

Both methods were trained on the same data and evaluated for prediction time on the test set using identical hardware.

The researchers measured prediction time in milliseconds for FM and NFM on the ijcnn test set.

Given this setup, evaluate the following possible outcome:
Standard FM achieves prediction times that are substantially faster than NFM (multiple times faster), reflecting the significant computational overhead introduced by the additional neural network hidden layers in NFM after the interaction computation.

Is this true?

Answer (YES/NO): YES